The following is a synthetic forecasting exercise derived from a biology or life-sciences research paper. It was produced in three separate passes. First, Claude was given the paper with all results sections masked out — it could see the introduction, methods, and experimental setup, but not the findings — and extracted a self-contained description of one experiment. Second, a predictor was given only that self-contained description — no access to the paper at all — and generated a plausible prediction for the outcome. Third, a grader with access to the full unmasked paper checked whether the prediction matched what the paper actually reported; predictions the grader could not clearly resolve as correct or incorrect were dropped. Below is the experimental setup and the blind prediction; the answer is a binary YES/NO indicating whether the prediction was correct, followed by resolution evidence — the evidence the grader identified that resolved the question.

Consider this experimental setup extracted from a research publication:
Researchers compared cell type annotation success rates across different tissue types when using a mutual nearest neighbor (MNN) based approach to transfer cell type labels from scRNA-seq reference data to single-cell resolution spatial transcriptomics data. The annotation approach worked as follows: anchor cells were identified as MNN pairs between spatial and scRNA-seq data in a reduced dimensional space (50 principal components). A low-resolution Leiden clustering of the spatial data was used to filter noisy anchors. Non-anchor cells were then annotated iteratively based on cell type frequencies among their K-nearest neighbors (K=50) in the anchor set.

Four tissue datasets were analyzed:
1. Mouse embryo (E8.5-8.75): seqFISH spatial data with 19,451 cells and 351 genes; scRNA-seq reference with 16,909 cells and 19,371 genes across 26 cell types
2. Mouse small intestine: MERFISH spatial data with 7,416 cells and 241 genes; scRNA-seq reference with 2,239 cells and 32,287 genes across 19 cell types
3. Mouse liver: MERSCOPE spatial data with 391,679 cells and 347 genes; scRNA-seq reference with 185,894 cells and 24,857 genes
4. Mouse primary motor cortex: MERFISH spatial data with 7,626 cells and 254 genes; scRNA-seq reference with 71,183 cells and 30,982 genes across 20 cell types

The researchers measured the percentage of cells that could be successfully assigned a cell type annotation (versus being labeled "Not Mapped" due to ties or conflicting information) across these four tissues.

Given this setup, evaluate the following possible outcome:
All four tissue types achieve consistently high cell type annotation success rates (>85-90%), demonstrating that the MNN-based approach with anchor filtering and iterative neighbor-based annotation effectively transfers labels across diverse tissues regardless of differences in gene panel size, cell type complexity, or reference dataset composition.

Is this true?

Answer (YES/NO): YES